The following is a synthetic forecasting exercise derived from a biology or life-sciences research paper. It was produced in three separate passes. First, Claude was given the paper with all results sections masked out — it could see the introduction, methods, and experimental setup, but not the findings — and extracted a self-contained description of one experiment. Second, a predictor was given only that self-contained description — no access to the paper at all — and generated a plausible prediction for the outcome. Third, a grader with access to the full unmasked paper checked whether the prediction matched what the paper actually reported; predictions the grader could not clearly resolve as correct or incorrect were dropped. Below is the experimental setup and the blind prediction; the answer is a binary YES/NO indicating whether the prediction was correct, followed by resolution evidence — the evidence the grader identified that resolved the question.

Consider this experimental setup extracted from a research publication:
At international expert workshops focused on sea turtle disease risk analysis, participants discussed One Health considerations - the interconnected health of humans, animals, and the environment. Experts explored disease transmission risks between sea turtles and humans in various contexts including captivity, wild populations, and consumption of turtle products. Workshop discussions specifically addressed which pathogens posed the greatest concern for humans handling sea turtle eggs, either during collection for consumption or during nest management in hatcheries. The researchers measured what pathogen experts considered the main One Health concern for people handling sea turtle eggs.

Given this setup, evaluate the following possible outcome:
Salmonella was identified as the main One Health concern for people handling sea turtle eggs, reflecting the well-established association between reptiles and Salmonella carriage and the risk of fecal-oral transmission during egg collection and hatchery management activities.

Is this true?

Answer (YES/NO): NO